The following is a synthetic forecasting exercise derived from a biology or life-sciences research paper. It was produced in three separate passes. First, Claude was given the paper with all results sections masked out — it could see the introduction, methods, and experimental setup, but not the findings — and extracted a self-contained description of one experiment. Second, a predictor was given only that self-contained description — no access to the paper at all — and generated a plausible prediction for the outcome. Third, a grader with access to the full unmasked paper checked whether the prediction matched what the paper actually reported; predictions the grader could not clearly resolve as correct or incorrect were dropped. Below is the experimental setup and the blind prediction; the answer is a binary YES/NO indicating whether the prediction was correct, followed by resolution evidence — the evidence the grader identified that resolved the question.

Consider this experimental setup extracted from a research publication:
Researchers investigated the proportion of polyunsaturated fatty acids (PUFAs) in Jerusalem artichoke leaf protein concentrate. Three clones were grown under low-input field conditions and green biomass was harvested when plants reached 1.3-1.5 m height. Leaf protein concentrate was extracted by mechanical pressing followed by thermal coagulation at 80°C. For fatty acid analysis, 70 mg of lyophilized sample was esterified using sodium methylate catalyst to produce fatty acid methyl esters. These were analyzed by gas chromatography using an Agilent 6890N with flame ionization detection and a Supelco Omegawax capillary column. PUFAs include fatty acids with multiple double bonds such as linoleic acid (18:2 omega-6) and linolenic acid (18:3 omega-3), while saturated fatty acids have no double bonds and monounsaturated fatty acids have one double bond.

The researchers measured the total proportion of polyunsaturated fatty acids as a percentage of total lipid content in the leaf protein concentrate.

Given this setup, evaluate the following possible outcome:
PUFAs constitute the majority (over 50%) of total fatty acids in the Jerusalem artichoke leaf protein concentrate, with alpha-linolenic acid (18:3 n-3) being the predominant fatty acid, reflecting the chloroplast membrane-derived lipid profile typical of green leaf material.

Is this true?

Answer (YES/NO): YES